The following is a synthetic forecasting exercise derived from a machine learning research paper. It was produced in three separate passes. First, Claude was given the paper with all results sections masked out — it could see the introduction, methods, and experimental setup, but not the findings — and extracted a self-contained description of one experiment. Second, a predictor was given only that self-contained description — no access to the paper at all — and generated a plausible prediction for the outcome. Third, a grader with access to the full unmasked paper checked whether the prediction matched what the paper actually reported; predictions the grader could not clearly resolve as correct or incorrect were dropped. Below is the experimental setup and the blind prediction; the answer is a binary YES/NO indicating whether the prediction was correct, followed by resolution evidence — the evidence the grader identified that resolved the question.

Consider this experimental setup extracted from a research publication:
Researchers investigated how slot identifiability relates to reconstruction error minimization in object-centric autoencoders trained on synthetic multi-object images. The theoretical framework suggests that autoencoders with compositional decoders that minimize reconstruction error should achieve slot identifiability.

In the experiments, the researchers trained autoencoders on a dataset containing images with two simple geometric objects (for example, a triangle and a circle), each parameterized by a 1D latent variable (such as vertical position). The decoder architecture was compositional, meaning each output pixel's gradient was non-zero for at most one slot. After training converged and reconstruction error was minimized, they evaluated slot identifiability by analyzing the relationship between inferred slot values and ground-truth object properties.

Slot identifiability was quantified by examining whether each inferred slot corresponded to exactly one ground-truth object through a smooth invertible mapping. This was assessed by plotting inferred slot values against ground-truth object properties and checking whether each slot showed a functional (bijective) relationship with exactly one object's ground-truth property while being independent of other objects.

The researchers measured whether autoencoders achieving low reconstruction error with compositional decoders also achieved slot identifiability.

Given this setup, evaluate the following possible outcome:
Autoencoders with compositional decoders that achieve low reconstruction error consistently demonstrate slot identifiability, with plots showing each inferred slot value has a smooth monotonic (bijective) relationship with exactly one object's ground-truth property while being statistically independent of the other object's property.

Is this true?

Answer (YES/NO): YES